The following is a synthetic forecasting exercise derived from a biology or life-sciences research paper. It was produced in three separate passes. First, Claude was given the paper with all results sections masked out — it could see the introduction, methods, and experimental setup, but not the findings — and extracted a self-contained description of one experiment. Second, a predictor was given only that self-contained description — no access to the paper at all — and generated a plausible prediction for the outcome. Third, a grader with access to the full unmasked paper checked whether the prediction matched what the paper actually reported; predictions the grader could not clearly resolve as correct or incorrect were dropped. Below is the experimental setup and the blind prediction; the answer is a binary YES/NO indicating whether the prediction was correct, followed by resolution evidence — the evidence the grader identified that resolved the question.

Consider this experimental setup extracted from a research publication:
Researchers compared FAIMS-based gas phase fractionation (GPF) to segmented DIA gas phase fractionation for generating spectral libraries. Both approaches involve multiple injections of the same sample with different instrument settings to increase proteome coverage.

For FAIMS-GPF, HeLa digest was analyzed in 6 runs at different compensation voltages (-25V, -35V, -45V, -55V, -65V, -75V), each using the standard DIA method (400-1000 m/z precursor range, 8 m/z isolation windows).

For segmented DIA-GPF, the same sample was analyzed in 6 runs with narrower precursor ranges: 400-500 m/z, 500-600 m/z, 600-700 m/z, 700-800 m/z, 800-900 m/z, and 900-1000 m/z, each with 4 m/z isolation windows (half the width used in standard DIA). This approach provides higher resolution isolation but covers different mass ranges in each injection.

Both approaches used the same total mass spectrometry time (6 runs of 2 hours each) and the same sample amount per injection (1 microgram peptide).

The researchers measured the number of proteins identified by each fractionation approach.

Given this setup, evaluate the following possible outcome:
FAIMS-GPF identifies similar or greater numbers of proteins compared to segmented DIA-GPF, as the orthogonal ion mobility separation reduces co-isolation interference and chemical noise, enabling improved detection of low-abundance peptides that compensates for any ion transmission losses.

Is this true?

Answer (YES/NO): YES